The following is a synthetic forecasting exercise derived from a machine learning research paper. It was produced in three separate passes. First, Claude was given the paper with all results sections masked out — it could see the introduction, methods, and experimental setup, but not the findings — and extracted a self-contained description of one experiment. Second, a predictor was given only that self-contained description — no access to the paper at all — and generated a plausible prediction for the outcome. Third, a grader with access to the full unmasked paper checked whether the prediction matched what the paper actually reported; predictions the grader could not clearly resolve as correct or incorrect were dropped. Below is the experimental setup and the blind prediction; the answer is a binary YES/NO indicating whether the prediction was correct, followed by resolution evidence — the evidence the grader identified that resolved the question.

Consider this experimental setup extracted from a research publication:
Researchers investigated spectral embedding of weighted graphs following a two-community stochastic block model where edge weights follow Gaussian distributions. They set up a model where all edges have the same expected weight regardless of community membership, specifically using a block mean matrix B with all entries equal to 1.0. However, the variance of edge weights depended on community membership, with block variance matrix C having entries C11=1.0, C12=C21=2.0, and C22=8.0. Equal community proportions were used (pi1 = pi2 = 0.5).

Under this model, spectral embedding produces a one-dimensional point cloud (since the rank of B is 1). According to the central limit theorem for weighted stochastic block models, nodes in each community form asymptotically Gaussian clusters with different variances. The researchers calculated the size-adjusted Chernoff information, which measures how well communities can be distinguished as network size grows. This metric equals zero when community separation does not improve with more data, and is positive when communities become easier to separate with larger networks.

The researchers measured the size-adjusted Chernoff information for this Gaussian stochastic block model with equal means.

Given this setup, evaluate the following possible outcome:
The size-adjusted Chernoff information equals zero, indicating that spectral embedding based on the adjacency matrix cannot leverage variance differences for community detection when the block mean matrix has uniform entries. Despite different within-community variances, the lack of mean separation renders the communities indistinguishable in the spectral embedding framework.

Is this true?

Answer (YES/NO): YES